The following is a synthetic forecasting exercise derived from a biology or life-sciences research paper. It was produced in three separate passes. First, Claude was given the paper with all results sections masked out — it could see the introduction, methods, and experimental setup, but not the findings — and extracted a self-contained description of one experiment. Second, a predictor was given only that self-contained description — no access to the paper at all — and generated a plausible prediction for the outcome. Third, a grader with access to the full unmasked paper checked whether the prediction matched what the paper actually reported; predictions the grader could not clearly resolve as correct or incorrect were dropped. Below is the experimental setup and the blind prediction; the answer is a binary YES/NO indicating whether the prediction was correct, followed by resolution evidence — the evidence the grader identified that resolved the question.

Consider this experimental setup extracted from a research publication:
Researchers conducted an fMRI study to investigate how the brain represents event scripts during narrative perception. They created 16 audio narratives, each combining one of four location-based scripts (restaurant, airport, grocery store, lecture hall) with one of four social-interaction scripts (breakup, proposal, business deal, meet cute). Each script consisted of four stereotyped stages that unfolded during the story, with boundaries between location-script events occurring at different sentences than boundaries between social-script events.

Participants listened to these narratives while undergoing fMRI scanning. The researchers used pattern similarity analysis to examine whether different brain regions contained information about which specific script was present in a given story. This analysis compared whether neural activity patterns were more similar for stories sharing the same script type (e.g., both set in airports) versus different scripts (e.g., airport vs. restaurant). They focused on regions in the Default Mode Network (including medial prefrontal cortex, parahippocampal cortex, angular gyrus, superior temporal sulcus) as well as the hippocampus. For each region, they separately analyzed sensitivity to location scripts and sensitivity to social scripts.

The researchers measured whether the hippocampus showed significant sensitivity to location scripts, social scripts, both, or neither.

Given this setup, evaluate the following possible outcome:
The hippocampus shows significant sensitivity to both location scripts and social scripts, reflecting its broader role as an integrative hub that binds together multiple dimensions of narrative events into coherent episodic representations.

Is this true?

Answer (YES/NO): NO